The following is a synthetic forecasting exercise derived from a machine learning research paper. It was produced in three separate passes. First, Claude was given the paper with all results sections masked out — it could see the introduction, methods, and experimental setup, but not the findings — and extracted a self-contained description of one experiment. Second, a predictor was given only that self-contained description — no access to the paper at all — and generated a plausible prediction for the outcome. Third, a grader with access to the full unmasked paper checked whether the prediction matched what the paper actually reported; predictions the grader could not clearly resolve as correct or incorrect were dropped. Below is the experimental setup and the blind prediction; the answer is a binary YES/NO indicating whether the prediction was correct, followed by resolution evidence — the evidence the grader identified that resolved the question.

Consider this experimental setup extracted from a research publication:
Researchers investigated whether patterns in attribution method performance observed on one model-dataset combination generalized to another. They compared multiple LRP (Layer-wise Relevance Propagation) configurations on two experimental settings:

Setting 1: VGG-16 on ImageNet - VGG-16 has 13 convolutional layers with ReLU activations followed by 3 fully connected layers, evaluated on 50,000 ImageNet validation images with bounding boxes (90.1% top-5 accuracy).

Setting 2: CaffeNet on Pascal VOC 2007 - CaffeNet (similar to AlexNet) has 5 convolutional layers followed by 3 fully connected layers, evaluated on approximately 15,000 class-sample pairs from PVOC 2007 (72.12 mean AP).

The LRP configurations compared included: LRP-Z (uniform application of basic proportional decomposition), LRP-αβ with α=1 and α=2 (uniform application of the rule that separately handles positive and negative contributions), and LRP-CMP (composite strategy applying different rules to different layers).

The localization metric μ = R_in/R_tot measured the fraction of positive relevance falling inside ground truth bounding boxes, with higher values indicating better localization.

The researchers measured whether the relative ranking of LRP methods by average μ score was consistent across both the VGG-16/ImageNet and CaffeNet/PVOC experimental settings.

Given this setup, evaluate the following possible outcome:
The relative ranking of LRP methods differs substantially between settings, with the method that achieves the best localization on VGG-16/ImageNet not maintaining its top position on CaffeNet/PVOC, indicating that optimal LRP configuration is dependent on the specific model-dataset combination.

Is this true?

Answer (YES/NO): NO